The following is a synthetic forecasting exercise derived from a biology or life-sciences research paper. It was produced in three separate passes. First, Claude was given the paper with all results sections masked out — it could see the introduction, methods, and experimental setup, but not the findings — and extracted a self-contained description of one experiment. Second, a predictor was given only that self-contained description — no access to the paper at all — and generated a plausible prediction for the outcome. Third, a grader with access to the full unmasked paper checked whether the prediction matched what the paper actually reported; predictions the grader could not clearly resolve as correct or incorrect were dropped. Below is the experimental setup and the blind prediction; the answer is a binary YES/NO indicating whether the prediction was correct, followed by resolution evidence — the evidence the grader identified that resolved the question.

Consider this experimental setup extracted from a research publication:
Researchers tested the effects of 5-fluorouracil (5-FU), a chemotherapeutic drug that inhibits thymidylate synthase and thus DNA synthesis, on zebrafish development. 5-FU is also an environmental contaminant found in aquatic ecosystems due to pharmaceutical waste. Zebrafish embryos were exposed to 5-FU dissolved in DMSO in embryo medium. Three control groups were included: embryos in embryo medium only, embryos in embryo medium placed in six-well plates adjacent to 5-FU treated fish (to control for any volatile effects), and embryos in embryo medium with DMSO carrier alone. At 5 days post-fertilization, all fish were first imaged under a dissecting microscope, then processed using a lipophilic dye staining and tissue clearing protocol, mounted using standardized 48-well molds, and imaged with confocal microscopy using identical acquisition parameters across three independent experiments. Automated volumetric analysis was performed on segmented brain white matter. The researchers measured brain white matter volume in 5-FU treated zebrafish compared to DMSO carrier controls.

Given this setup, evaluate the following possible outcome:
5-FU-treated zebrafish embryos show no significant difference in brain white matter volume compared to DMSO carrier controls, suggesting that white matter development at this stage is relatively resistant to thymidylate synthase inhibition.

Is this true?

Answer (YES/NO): NO